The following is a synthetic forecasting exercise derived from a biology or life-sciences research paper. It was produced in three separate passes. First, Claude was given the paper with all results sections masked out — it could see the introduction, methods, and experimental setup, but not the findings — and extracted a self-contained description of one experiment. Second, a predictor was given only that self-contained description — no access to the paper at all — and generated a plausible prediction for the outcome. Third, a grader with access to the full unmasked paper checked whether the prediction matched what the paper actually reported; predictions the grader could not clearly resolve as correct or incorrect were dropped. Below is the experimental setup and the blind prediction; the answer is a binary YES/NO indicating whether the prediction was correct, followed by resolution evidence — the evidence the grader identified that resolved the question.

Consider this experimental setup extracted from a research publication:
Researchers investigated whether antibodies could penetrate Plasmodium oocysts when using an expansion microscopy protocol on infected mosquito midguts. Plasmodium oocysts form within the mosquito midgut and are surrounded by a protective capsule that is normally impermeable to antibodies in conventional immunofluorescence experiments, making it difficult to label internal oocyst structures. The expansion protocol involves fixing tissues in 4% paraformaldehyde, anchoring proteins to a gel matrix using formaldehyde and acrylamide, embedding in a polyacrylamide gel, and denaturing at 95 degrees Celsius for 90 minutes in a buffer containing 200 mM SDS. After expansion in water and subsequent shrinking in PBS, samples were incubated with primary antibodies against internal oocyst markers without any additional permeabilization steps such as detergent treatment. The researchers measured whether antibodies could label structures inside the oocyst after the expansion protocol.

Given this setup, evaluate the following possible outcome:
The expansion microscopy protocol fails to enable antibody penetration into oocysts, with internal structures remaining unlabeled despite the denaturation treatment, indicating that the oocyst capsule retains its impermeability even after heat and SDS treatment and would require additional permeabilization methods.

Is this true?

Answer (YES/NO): NO